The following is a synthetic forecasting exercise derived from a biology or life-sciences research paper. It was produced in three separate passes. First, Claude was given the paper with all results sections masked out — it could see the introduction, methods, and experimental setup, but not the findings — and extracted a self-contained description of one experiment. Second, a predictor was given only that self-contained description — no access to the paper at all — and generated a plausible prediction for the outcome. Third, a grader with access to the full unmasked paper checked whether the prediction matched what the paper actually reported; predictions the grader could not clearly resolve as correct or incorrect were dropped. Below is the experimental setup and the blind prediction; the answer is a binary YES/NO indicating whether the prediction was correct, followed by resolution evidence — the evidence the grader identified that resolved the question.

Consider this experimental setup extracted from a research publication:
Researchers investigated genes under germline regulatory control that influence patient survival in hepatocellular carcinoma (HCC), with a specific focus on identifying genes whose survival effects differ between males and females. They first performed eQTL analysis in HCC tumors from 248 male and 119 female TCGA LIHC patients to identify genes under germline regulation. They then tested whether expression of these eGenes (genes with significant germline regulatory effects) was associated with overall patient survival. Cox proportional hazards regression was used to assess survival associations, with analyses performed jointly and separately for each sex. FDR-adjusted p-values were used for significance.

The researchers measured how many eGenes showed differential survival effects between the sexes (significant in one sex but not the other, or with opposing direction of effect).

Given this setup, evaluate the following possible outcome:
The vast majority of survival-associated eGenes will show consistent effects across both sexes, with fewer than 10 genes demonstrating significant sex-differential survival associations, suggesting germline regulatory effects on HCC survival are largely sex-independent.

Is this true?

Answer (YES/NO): NO